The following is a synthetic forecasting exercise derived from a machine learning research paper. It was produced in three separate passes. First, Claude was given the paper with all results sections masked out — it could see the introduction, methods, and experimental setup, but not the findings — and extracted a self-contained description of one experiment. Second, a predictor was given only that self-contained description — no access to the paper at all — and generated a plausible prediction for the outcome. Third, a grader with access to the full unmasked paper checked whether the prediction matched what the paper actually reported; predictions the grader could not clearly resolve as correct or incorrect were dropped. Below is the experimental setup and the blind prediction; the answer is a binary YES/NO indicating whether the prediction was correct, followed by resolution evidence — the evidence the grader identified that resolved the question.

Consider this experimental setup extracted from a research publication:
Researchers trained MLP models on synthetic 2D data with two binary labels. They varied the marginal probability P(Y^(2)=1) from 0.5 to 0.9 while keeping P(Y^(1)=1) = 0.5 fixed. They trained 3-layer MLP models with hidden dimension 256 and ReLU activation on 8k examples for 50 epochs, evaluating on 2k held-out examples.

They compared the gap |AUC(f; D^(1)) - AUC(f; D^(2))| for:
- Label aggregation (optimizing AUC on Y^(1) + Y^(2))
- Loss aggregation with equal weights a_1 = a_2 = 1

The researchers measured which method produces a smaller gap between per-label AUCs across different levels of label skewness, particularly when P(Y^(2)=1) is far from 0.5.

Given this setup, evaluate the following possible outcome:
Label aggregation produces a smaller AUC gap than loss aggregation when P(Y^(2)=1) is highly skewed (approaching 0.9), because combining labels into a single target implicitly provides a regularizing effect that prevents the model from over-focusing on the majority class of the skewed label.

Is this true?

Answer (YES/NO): YES